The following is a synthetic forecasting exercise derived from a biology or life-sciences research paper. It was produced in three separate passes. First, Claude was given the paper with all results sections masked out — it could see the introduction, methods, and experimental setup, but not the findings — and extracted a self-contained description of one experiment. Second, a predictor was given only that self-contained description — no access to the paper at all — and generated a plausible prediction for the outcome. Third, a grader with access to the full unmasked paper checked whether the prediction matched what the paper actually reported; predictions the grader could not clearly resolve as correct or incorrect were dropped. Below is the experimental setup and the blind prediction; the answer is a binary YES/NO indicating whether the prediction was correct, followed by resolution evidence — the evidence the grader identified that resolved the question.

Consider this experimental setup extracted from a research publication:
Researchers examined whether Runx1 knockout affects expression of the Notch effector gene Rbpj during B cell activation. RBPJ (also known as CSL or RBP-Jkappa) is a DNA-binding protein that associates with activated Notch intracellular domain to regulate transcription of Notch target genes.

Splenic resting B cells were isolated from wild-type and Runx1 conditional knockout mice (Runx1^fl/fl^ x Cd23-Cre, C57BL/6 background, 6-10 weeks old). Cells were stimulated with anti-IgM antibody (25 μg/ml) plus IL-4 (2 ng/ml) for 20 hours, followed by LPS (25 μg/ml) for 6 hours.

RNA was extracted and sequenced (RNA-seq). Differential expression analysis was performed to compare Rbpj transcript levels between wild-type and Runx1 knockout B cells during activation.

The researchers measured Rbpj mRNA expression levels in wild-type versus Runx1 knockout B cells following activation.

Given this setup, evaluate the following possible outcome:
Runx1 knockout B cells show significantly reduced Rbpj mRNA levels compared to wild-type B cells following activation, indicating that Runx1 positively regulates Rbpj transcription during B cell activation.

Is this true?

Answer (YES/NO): NO